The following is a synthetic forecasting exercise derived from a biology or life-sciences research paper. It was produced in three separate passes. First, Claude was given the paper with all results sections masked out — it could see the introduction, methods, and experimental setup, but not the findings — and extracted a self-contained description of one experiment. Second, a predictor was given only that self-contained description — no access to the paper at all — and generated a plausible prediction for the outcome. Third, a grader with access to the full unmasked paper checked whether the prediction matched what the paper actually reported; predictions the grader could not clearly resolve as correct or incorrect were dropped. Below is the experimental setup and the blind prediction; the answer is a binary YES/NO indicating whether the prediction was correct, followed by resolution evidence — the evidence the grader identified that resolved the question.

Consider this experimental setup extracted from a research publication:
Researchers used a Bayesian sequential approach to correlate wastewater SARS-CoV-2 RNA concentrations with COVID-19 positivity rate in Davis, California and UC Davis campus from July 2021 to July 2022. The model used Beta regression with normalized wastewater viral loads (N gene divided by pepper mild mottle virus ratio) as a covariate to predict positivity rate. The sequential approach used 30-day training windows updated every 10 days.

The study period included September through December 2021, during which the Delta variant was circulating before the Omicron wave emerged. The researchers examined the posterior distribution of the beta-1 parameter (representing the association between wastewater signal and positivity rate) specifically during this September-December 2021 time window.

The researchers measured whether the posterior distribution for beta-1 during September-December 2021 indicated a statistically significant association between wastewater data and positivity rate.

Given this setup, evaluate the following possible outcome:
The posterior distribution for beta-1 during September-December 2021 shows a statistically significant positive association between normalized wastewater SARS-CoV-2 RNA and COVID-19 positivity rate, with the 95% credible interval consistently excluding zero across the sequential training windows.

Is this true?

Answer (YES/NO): NO